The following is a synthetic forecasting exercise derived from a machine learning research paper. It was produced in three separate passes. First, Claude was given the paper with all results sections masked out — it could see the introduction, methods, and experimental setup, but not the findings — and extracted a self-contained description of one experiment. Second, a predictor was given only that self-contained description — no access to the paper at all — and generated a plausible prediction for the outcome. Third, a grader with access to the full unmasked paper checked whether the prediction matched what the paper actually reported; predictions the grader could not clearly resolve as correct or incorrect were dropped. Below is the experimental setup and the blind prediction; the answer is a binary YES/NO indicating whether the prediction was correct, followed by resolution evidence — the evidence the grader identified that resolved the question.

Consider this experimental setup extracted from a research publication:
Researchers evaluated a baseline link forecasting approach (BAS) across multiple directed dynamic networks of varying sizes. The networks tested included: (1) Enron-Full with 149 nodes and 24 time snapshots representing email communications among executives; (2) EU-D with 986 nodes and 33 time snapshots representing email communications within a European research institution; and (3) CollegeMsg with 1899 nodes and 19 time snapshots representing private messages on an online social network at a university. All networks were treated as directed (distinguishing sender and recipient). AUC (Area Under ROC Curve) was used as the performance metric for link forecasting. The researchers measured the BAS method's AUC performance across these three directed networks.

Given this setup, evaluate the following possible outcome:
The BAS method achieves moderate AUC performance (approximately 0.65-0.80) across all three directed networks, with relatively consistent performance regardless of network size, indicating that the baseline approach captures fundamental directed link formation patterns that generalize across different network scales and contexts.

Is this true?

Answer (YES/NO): NO